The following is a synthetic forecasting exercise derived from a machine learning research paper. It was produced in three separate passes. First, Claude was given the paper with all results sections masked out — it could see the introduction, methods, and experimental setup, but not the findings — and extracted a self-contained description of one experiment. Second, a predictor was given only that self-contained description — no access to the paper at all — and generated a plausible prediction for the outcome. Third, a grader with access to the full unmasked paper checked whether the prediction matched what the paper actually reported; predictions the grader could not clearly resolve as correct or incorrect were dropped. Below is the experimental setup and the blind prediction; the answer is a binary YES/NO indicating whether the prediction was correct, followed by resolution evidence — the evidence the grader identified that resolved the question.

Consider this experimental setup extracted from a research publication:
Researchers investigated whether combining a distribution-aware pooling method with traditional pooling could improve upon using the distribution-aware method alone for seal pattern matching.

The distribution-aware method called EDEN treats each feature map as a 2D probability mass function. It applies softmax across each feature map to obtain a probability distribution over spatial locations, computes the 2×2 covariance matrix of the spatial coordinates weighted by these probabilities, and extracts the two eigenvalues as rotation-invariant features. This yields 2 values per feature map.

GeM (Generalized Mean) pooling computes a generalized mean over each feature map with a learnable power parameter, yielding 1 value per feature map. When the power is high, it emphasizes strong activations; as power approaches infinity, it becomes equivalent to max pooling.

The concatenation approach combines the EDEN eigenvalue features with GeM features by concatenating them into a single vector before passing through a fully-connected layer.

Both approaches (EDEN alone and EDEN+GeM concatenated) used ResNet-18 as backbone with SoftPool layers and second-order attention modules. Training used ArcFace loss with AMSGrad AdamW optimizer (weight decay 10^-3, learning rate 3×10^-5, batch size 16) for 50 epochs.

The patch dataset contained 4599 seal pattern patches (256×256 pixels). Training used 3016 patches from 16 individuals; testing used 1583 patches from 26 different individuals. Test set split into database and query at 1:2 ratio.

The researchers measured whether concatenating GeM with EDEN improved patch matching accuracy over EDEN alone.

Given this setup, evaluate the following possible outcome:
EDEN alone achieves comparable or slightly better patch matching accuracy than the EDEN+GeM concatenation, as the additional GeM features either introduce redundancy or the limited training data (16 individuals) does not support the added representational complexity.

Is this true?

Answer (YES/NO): YES